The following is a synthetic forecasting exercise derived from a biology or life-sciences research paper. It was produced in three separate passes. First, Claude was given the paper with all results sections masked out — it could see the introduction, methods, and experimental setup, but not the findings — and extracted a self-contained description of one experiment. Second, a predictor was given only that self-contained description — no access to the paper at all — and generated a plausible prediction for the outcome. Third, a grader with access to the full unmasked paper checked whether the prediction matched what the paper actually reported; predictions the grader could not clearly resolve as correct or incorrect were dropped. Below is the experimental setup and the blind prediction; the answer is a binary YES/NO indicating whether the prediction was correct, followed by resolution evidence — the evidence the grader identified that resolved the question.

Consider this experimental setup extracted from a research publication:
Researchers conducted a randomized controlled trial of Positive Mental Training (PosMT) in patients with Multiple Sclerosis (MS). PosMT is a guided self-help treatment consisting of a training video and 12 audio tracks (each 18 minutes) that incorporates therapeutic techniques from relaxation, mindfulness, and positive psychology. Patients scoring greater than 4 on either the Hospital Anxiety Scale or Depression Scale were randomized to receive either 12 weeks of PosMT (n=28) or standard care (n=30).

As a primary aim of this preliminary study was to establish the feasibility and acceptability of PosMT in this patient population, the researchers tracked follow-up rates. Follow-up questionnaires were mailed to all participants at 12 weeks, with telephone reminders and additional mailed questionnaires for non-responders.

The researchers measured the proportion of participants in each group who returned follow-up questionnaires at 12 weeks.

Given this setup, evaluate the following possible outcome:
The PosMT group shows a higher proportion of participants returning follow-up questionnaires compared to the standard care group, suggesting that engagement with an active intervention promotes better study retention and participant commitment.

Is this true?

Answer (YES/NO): NO